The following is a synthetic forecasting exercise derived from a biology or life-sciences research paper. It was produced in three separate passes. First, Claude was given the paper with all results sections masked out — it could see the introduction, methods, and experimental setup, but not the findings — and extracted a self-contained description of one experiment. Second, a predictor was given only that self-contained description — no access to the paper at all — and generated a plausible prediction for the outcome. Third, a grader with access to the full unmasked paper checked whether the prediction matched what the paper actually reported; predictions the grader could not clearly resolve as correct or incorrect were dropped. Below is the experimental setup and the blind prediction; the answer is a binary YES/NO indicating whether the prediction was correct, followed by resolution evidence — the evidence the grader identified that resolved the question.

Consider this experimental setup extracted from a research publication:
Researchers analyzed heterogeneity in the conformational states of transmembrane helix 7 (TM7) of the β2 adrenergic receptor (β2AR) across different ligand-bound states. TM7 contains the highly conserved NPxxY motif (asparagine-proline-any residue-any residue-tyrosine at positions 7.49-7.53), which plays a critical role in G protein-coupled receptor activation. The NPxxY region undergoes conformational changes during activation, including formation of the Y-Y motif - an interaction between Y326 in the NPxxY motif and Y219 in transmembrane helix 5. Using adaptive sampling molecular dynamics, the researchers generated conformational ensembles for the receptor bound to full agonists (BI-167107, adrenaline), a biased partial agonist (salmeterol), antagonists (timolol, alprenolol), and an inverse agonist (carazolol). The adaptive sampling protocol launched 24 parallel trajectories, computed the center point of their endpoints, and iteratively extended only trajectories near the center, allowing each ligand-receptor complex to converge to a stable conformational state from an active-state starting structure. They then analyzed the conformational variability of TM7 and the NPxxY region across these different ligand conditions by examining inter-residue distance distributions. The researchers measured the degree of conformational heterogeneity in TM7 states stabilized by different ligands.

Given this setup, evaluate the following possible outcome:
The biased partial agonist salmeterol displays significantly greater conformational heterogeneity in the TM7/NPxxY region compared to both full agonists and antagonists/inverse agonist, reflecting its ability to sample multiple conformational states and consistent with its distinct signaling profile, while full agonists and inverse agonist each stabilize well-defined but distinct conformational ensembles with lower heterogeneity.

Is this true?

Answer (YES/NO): NO